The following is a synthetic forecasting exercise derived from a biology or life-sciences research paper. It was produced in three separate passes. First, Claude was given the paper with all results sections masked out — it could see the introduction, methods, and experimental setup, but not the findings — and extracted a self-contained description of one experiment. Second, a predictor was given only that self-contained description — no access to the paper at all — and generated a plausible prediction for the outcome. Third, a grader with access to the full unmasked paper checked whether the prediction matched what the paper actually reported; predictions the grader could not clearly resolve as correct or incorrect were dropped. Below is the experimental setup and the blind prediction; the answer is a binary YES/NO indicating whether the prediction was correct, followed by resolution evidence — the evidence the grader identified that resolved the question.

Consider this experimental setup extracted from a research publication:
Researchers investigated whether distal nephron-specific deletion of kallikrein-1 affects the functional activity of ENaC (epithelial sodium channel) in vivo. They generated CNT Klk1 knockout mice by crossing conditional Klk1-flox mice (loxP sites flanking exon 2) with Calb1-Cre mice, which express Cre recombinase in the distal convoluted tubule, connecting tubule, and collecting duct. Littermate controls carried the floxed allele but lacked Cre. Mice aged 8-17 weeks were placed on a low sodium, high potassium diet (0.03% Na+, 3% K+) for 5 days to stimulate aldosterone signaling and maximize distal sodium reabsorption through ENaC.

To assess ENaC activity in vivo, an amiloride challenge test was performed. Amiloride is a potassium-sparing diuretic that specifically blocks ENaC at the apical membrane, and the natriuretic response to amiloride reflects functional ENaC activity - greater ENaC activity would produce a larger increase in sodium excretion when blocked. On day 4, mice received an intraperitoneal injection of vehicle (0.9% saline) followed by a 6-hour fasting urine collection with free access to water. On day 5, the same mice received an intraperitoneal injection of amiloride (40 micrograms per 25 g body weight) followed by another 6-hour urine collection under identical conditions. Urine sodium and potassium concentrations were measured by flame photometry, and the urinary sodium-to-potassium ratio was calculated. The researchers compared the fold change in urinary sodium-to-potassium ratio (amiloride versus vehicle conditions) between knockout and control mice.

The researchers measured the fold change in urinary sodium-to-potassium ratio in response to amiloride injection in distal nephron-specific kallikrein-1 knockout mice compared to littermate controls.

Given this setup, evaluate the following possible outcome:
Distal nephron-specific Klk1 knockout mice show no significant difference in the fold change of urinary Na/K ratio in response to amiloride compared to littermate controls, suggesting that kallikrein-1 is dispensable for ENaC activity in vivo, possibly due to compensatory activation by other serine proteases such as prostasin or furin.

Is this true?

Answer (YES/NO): NO